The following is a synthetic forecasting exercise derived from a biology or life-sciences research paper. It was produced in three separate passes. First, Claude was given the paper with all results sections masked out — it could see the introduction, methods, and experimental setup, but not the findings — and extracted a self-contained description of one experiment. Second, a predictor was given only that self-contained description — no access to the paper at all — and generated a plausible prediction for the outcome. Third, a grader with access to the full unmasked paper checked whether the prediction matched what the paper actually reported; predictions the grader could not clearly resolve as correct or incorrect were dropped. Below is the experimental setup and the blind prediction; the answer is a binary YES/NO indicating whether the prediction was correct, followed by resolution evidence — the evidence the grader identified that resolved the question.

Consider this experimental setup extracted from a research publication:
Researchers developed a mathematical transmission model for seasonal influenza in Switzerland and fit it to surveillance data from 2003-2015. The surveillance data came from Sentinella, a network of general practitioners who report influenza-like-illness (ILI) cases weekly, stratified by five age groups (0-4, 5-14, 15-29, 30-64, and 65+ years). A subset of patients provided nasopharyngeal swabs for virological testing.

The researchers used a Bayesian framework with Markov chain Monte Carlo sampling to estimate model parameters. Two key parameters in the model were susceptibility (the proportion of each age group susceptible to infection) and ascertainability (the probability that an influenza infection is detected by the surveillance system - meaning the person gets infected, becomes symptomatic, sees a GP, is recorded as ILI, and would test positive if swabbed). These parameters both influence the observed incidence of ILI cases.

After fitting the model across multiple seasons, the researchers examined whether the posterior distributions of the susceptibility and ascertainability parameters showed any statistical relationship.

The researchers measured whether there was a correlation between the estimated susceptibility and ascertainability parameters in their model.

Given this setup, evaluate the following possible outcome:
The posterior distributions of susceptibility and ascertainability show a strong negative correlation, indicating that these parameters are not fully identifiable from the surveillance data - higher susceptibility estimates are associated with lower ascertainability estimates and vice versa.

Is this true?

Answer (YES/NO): NO